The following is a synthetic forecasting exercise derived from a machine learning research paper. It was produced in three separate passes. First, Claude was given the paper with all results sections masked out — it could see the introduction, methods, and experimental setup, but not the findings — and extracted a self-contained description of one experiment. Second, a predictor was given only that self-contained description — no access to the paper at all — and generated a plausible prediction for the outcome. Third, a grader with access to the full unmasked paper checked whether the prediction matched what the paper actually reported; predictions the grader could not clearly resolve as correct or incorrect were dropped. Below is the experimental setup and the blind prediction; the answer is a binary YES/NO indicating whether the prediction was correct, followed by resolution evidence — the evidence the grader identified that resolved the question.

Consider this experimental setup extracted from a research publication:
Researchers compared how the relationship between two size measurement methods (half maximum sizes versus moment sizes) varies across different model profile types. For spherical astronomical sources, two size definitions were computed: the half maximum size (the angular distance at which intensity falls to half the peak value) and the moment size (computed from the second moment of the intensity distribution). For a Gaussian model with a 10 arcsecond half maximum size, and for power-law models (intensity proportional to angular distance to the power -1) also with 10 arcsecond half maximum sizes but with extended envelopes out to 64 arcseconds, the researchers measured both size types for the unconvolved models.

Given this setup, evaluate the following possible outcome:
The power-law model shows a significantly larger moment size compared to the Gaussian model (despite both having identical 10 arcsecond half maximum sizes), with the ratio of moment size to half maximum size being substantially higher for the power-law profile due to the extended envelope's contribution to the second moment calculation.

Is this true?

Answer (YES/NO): YES